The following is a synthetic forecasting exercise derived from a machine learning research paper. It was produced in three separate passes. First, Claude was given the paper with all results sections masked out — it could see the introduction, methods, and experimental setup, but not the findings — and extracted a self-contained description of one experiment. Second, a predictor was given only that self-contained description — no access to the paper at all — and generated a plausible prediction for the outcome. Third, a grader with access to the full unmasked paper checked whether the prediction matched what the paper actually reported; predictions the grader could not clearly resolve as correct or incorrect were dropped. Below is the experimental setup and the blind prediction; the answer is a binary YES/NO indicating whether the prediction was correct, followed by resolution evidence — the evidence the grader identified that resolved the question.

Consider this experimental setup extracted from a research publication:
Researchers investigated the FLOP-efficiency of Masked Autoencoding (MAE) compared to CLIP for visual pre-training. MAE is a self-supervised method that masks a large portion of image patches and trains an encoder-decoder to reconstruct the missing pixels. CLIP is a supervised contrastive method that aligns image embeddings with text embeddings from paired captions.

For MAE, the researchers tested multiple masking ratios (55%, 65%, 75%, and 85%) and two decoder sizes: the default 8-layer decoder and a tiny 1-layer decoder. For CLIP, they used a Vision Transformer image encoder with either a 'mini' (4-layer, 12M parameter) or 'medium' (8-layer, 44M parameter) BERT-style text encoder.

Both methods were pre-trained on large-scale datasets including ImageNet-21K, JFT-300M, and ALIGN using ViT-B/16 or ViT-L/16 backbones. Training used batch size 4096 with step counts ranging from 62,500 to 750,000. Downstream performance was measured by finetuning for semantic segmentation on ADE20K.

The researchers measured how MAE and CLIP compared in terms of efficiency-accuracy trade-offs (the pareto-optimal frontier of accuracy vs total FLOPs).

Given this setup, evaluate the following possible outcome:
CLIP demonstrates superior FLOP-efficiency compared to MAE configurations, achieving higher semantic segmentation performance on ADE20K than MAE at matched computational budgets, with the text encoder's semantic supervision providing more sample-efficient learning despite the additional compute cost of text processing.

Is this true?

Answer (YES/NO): YES